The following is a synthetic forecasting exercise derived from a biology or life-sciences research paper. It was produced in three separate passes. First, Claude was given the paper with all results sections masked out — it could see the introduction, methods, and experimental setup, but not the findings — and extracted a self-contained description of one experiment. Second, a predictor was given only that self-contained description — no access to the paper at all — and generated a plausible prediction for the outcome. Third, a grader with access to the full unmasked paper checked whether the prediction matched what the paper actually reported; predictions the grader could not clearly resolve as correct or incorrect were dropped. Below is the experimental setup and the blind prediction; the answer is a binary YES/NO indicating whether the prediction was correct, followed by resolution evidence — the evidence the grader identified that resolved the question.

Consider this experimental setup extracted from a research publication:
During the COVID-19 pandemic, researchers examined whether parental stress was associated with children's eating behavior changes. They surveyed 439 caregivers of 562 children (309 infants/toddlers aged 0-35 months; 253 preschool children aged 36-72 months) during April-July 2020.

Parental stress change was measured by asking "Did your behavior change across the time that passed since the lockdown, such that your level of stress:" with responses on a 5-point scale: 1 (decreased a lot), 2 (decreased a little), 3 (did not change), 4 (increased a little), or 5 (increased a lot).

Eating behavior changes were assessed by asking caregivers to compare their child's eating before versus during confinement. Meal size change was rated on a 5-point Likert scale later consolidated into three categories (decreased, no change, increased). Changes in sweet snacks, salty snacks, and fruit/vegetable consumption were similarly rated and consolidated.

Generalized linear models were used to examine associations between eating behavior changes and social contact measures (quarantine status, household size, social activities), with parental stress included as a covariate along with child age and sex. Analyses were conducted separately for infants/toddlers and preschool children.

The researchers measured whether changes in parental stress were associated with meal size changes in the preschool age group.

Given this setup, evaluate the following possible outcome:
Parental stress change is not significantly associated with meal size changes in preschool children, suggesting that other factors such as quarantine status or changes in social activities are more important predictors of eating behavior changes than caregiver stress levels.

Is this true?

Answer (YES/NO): YES